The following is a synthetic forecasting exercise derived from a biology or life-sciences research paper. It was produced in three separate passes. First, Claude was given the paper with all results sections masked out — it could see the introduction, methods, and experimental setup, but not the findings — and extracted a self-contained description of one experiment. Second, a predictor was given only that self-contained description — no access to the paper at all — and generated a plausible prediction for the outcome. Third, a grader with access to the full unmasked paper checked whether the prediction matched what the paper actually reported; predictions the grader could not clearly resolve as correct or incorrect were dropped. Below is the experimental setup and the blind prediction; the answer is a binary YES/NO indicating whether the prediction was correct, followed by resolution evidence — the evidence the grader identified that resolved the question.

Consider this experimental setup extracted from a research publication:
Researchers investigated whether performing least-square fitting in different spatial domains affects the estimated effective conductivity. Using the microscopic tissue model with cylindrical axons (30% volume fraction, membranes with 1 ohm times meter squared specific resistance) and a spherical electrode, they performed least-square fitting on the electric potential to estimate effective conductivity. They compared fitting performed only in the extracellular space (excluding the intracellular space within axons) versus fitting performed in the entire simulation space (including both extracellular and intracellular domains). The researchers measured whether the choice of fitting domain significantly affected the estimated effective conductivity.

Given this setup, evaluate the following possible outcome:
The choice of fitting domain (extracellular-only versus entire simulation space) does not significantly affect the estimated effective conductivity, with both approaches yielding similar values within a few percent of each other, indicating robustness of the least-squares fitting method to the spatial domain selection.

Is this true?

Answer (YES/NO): YES